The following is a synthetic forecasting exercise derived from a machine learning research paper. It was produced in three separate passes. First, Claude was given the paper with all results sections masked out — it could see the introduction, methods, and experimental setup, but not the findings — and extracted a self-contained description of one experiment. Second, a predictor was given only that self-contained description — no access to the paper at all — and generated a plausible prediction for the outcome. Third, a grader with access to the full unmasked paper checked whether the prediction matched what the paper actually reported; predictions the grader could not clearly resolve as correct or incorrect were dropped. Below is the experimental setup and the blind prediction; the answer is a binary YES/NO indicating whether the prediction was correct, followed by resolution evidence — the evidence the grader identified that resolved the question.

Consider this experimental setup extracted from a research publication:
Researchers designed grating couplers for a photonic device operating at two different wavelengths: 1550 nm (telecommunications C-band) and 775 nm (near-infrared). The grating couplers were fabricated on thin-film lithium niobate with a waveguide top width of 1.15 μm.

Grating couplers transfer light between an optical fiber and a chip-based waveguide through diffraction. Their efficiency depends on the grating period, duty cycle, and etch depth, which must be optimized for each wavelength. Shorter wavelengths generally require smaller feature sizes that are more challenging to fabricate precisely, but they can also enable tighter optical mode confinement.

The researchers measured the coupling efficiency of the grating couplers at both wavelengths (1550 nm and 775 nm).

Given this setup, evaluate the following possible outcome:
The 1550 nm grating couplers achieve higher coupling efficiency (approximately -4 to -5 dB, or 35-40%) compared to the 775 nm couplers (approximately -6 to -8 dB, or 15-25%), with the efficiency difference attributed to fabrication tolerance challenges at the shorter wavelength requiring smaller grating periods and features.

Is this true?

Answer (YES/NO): YES